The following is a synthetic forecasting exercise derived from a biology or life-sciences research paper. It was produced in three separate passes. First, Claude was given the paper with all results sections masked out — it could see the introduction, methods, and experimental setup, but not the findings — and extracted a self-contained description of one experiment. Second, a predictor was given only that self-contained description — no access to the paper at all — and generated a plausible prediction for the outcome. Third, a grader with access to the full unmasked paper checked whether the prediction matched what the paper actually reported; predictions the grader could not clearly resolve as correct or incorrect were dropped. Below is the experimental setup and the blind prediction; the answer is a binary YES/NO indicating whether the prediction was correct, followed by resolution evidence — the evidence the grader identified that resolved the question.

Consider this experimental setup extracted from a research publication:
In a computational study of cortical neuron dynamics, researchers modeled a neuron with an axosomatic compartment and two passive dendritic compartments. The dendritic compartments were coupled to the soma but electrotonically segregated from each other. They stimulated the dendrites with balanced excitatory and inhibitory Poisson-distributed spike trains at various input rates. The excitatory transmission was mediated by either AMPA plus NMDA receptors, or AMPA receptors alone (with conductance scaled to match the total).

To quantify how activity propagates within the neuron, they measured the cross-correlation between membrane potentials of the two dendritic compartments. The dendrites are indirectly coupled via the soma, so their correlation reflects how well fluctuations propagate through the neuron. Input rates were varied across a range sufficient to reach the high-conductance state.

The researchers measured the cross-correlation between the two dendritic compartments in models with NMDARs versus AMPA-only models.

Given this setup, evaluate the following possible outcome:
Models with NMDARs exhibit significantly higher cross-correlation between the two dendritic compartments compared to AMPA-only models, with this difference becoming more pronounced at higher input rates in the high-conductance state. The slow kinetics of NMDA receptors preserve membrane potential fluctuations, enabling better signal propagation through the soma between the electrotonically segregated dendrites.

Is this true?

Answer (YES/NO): NO